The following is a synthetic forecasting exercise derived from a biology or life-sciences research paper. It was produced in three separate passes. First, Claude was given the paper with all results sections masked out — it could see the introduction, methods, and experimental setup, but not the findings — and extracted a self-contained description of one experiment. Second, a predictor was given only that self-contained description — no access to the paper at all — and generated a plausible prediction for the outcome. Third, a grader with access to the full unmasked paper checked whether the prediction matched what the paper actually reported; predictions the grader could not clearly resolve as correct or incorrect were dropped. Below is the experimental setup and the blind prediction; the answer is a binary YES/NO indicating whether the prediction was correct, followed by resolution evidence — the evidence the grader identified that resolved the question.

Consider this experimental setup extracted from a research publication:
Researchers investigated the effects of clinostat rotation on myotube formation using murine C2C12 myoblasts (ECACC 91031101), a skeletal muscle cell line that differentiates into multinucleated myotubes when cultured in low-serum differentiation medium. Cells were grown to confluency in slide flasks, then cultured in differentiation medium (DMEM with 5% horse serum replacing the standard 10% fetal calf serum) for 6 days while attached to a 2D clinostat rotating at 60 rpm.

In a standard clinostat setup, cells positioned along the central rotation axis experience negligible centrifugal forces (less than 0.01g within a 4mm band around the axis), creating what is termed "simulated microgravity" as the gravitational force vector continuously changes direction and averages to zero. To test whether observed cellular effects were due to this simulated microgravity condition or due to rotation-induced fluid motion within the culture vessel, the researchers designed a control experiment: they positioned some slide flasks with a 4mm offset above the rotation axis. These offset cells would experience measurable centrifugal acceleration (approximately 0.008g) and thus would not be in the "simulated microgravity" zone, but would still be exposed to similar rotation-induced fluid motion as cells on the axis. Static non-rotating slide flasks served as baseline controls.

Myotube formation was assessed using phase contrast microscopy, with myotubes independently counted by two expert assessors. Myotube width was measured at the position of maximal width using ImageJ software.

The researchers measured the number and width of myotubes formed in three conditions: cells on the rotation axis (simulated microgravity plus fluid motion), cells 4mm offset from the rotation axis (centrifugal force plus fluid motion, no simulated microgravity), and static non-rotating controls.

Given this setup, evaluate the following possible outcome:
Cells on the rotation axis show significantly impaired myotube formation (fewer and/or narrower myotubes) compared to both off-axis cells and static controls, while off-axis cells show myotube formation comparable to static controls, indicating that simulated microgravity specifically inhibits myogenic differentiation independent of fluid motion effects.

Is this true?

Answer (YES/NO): NO